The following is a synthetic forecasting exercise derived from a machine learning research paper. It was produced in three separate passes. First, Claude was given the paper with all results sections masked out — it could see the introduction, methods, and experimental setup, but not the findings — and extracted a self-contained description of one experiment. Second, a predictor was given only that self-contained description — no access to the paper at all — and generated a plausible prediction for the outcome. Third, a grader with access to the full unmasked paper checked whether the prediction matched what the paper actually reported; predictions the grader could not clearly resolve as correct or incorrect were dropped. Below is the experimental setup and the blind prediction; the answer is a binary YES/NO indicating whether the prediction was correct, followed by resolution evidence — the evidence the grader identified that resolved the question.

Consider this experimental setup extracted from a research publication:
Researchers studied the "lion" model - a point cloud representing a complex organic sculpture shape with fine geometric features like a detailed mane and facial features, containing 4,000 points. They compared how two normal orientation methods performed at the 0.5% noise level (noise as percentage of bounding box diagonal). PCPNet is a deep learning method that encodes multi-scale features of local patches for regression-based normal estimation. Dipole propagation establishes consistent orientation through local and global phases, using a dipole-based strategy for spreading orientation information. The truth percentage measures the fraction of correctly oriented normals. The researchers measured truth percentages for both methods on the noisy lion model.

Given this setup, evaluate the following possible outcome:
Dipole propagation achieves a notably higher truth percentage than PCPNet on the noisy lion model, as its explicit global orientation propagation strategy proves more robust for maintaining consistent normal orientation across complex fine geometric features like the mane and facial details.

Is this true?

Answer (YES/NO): NO